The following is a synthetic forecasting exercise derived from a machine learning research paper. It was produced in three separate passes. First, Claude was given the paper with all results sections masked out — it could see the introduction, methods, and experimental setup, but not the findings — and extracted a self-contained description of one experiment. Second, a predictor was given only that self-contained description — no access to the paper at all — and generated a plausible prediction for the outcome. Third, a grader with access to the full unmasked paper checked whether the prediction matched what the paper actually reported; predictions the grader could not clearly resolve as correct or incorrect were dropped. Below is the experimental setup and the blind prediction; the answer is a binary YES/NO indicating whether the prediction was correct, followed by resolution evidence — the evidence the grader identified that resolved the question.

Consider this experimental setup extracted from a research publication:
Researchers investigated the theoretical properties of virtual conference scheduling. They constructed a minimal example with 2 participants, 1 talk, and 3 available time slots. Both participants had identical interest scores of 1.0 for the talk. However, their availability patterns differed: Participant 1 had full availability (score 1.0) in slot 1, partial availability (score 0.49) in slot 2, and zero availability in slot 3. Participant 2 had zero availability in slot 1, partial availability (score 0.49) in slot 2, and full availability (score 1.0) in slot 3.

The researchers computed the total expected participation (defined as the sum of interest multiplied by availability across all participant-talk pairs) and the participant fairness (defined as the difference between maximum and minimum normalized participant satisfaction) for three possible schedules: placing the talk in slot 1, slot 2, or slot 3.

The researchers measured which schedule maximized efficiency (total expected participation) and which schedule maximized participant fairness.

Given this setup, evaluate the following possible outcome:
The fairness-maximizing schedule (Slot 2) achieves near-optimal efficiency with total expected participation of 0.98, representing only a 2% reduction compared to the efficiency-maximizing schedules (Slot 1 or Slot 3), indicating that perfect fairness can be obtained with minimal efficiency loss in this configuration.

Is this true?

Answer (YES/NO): YES